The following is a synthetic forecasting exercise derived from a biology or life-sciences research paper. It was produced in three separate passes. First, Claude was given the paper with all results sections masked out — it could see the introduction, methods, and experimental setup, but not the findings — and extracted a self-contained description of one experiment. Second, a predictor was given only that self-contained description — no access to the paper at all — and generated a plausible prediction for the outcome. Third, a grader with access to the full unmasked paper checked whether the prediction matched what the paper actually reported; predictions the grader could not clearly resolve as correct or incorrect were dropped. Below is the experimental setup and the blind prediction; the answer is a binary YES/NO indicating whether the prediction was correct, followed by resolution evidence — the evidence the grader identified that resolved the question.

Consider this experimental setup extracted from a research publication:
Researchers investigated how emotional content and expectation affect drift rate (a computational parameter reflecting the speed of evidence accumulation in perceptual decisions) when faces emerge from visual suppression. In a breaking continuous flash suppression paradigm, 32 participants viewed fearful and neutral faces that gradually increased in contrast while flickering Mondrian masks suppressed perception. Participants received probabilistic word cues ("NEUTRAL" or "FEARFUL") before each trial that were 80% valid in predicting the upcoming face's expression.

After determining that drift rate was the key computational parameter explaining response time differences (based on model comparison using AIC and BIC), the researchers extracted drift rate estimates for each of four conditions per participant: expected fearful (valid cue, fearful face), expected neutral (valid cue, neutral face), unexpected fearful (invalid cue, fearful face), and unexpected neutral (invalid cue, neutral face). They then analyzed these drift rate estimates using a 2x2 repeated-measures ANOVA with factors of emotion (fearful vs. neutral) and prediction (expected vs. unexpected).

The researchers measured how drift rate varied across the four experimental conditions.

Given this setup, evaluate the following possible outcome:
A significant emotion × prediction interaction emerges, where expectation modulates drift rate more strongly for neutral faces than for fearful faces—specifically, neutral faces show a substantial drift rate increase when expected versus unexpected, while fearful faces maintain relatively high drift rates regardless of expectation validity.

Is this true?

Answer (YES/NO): NO